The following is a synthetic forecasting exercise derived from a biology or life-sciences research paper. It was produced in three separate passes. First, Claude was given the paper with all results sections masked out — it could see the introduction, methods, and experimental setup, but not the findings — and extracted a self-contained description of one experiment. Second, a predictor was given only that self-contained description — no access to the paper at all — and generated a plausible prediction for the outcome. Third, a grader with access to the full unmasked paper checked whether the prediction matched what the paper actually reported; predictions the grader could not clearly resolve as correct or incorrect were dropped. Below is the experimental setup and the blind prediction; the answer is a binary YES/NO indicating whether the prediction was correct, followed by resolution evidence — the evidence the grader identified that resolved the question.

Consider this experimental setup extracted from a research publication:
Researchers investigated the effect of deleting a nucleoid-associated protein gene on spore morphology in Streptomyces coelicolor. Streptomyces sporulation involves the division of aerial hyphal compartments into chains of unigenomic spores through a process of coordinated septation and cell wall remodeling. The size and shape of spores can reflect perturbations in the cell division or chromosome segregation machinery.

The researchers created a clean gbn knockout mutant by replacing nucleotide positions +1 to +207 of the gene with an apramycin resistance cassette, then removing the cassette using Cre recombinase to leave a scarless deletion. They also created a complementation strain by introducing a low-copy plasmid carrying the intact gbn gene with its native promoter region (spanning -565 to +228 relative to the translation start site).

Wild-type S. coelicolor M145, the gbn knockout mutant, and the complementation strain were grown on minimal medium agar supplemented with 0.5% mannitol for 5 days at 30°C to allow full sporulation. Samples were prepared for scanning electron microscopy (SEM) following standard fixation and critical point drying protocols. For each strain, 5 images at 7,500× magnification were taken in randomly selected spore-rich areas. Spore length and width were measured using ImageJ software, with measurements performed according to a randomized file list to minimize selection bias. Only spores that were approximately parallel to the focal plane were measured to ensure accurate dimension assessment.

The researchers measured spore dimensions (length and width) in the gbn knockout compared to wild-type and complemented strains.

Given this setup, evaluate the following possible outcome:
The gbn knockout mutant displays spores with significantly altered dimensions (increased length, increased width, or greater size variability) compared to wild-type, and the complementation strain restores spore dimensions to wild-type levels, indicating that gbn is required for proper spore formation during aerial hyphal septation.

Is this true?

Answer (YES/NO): YES